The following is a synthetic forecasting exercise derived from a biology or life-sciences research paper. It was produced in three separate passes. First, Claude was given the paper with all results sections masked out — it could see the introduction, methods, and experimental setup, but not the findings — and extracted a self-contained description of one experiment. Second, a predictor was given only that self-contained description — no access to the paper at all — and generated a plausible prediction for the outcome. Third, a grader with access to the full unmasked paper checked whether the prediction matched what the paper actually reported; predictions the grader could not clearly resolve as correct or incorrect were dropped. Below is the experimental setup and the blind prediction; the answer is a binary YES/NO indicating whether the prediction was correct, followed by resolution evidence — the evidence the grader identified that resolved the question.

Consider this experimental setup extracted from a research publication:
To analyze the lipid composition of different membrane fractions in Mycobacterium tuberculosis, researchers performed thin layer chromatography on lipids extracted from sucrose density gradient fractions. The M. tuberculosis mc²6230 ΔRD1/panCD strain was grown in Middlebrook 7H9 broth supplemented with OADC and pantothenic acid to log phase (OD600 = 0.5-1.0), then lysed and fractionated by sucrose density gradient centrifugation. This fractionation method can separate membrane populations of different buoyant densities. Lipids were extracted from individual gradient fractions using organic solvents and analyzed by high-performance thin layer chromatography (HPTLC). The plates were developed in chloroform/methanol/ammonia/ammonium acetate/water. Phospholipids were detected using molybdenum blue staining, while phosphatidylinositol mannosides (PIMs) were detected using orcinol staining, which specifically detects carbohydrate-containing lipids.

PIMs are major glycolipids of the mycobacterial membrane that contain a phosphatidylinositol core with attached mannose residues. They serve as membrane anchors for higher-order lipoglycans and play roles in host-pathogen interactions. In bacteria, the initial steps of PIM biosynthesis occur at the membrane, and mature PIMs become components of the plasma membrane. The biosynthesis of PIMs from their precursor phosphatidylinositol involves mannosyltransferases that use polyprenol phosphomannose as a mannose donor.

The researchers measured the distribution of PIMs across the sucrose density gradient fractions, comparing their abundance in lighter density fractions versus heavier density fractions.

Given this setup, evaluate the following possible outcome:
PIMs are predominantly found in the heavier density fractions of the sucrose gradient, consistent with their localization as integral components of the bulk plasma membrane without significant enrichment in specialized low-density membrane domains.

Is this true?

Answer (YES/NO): NO